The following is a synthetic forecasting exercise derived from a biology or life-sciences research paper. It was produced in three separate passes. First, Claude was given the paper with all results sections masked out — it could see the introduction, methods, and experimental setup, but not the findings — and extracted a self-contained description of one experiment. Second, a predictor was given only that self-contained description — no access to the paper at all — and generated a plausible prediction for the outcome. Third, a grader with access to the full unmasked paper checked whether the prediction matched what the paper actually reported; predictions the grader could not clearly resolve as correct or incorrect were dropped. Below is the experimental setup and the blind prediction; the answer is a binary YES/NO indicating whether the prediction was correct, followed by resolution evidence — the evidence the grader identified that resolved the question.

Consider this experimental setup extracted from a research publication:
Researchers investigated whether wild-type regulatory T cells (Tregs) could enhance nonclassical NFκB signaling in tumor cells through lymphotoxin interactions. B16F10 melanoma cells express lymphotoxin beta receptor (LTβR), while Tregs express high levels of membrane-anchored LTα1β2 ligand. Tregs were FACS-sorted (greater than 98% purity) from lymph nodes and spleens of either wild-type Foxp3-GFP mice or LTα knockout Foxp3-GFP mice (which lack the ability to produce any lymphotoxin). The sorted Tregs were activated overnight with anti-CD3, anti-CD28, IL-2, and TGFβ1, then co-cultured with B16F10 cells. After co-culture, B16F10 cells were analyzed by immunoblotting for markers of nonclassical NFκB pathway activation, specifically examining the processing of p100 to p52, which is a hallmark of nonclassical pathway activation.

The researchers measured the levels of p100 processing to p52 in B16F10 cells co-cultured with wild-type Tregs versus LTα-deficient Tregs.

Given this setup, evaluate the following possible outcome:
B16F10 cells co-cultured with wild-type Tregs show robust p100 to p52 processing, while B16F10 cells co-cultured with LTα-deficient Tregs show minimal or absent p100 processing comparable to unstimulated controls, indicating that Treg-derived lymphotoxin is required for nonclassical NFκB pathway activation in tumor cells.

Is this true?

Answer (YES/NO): YES